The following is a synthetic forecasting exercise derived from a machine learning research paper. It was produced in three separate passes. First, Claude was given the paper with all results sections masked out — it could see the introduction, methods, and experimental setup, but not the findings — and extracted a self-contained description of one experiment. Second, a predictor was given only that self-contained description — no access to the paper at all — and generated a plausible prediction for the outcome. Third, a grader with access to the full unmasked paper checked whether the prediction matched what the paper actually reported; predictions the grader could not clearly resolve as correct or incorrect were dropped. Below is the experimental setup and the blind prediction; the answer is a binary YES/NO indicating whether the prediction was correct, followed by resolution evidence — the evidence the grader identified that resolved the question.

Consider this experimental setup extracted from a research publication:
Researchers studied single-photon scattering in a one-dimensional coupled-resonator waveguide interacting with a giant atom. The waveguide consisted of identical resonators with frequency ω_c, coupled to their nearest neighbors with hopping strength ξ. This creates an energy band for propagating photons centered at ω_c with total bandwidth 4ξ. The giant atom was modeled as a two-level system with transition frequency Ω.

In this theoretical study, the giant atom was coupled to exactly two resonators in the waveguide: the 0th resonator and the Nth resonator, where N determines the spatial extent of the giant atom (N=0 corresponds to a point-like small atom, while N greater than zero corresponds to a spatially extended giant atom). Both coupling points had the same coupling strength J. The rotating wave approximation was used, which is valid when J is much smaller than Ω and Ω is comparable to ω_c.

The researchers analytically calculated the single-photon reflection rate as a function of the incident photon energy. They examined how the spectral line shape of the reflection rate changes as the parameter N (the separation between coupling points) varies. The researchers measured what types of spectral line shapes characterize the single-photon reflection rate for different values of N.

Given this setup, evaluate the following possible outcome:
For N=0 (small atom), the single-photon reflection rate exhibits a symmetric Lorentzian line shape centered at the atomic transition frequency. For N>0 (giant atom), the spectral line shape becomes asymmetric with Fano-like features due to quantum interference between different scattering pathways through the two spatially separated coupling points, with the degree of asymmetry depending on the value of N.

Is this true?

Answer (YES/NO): NO